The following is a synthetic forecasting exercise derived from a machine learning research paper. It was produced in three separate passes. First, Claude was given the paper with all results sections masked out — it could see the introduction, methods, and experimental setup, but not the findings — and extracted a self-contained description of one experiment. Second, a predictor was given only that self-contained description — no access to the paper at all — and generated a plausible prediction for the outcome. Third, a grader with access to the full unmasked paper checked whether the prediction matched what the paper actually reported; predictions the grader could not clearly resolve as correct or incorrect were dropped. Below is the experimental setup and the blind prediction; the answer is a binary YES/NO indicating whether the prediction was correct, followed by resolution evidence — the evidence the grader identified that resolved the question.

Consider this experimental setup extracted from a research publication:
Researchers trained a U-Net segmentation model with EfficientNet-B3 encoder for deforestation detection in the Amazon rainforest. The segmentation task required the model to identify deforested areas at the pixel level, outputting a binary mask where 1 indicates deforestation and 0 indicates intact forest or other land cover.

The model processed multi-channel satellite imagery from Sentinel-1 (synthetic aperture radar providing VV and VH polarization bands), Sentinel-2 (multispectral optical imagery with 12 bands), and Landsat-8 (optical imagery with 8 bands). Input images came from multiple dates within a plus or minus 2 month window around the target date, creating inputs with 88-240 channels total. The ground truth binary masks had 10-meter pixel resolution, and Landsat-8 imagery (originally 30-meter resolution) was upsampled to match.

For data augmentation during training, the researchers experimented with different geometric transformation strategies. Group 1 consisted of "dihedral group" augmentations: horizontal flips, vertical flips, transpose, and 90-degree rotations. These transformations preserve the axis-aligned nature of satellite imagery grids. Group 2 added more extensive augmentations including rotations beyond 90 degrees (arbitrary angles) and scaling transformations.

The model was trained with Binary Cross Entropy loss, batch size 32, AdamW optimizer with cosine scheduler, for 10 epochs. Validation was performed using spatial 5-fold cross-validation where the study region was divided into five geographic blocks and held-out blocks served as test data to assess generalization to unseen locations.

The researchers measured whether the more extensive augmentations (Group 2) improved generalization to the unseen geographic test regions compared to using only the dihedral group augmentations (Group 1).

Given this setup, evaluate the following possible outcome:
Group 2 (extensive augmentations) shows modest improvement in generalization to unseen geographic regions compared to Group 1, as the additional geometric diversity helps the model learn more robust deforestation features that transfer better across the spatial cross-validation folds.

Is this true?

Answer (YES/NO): NO